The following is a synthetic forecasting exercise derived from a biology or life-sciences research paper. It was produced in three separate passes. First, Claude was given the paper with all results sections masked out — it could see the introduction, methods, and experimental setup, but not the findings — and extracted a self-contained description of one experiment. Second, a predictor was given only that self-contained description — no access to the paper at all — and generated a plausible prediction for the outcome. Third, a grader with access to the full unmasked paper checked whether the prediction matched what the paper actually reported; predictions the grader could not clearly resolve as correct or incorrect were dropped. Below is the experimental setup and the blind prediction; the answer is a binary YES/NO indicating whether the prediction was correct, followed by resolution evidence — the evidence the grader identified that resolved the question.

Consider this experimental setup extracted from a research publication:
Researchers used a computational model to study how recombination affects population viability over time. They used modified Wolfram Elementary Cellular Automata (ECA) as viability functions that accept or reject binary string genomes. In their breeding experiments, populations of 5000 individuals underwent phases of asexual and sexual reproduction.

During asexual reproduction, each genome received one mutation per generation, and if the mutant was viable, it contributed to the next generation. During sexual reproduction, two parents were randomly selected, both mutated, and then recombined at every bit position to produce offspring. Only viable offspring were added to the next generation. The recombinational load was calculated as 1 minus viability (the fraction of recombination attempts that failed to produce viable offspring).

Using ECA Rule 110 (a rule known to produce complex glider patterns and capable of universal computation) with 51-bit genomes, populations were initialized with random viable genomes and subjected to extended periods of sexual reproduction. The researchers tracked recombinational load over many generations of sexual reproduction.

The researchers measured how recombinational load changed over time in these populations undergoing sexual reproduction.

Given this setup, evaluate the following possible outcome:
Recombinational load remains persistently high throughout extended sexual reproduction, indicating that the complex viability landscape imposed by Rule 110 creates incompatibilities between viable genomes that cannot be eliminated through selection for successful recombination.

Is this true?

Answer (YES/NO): NO